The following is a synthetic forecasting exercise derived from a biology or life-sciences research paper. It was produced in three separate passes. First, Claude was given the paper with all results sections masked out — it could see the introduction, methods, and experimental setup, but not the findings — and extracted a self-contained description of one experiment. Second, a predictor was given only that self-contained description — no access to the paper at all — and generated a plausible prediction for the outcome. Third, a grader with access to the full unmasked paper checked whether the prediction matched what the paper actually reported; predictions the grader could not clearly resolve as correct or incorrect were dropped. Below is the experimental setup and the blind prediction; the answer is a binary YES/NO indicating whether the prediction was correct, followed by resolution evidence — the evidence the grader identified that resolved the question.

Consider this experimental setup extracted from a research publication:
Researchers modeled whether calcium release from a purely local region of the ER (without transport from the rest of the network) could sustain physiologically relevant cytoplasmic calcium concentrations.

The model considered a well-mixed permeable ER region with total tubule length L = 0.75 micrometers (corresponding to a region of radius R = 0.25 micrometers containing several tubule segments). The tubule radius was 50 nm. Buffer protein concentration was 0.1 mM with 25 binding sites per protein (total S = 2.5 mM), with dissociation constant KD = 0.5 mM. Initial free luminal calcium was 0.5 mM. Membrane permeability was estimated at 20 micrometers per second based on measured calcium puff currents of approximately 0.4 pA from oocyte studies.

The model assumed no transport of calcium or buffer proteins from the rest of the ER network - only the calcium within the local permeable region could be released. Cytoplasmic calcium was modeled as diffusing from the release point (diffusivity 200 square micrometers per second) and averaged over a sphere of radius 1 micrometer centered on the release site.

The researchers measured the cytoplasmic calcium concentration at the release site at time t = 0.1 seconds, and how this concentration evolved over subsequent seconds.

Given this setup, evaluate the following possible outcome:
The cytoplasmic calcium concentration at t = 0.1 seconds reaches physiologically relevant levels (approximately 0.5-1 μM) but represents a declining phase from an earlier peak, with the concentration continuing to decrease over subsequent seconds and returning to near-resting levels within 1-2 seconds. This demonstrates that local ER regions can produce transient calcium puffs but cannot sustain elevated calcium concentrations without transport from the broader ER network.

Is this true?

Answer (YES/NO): NO